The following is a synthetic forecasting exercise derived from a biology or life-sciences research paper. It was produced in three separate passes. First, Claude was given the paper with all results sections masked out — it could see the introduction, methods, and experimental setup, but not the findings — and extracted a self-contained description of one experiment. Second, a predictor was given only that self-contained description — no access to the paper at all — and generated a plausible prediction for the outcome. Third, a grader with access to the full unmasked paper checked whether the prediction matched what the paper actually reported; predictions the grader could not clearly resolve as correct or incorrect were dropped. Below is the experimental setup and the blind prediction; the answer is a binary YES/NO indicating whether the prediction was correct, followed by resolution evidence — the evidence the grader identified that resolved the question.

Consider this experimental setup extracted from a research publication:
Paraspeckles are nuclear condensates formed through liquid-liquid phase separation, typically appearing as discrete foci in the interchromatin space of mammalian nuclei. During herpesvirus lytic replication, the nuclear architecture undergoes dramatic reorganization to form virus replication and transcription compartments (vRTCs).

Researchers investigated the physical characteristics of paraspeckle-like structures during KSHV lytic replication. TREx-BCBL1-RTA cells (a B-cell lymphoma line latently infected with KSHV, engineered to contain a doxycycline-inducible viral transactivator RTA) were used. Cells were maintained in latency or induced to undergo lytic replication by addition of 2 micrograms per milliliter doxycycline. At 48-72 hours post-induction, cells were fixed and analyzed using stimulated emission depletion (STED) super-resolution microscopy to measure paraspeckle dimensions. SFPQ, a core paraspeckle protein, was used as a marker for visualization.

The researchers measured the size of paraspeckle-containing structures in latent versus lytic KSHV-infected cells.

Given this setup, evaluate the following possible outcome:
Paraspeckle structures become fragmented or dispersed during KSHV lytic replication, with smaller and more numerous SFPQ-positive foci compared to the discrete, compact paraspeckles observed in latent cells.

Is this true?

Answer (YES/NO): NO